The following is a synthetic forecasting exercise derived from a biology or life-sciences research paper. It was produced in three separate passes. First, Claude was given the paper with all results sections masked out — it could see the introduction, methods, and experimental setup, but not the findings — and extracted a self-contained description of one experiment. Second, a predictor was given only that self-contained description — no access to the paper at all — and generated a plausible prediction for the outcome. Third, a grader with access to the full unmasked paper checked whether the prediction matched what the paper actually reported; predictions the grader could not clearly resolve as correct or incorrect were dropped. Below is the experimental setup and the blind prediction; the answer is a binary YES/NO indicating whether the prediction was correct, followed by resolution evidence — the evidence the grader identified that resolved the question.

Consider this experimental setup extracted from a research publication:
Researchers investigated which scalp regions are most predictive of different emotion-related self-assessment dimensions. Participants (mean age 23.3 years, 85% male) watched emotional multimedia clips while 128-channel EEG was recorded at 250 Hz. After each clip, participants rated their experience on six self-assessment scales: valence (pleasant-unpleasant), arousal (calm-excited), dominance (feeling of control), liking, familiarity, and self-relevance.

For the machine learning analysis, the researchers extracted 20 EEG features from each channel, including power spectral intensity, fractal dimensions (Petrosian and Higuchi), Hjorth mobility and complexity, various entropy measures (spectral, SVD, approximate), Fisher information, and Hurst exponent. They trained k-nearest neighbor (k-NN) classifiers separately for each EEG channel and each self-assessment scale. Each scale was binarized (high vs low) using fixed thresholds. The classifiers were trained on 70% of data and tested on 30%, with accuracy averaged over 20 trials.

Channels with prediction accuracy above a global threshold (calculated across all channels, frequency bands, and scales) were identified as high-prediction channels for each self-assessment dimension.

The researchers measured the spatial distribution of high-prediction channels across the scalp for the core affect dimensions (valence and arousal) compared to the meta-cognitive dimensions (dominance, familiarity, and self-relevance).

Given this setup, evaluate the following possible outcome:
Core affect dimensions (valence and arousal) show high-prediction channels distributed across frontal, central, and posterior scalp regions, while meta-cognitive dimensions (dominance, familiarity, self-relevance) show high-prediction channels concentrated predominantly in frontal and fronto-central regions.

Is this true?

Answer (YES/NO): NO